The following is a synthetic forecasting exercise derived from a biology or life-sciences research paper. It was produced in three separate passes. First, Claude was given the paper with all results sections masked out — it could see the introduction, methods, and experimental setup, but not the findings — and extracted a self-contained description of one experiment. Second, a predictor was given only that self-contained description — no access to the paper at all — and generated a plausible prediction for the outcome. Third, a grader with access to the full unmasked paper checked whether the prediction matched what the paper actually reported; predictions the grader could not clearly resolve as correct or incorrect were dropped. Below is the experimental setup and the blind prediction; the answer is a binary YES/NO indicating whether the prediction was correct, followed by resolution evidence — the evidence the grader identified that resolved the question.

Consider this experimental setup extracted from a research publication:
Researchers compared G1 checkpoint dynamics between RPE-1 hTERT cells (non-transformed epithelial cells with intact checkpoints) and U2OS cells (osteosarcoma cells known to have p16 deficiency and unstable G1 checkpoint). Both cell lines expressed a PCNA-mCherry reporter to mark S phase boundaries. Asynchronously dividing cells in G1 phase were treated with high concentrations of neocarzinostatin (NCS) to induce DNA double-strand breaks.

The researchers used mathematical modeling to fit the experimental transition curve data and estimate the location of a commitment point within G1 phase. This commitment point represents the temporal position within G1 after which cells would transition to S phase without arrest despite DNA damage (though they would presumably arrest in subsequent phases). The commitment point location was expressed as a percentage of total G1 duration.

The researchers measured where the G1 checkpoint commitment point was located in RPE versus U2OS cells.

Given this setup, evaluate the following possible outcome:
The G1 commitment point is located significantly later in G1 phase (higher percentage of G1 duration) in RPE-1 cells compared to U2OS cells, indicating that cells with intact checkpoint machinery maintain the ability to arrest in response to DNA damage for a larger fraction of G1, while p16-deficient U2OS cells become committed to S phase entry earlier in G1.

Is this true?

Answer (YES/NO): YES